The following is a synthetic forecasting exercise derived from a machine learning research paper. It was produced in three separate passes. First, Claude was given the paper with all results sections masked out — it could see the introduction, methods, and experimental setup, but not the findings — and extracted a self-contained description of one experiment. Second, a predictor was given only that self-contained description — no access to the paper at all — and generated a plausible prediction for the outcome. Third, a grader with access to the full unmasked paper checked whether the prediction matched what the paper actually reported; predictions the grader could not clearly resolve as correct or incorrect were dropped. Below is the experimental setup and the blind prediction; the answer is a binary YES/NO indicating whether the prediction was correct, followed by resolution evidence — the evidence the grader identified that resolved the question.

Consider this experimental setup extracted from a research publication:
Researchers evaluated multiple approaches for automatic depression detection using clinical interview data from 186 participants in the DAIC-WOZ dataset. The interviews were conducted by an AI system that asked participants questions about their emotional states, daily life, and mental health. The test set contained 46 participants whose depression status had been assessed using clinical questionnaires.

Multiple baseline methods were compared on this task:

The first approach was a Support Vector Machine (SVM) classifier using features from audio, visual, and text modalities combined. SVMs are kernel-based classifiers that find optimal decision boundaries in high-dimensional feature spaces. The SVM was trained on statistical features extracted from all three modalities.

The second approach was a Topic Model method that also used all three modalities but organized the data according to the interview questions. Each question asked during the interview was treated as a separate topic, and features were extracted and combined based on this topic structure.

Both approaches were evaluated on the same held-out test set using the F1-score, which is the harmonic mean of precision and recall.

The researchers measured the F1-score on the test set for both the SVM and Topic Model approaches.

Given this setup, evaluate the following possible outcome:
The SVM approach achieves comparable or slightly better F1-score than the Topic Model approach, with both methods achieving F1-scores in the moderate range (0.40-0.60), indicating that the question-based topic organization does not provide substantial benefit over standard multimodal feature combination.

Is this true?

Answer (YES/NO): NO